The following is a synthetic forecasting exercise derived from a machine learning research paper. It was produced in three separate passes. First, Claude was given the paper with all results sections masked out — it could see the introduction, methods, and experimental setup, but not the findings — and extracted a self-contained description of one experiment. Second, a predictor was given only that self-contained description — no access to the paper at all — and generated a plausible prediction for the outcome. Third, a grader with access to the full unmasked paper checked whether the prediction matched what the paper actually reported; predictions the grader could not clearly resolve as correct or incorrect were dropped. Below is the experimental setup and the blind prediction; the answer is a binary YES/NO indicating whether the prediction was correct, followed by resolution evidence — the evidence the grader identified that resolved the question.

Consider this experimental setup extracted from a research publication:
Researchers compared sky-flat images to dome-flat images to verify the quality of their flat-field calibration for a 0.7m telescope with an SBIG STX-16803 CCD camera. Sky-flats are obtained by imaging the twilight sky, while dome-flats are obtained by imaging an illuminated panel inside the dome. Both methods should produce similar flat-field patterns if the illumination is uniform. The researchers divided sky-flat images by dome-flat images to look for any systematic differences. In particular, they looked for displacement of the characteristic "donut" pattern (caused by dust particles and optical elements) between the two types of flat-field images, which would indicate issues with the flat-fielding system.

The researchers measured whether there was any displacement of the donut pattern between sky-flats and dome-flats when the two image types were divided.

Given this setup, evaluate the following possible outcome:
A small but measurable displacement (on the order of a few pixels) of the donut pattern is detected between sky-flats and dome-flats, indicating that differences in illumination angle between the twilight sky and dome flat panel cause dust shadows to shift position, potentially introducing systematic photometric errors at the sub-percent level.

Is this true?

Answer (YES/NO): NO